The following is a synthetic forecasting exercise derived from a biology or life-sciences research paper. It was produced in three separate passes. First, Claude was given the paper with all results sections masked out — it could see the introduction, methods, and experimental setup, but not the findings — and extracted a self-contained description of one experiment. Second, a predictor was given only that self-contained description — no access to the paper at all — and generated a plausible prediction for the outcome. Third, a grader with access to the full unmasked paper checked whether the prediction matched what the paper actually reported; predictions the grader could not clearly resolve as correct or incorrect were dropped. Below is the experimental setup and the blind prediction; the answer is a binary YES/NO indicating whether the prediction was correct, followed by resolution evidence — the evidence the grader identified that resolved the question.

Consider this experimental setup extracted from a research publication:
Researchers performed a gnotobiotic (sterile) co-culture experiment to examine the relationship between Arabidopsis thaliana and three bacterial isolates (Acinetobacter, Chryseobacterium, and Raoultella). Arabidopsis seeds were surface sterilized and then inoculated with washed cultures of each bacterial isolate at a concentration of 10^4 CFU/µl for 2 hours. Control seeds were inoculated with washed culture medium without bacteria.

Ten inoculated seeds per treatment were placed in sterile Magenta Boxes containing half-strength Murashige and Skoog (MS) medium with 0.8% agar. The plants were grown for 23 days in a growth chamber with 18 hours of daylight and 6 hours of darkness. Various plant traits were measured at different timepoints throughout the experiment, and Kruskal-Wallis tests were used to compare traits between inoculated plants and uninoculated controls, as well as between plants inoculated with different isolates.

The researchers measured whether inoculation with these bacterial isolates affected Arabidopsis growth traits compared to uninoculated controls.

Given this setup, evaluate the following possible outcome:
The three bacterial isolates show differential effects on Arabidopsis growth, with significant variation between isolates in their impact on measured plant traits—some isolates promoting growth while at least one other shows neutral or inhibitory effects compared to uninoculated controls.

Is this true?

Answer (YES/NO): NO